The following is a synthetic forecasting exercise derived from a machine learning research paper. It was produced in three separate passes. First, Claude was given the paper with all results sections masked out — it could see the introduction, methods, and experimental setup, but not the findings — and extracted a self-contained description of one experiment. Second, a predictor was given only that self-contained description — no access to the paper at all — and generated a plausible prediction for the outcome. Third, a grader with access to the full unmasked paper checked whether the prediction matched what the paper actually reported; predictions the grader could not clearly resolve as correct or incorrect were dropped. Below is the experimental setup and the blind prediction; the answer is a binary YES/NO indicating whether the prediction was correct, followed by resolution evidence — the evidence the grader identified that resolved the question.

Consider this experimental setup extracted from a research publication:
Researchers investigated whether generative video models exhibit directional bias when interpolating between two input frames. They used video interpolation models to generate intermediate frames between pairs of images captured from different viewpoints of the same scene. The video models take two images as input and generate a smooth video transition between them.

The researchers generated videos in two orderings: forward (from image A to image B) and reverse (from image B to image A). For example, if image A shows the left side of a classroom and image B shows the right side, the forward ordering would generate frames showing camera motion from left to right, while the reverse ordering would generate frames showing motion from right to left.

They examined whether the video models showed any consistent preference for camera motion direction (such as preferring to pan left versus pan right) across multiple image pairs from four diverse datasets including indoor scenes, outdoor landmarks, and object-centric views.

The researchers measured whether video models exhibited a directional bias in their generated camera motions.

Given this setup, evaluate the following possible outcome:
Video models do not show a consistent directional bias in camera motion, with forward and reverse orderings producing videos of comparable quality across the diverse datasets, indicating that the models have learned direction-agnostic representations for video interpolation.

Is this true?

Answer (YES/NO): NO